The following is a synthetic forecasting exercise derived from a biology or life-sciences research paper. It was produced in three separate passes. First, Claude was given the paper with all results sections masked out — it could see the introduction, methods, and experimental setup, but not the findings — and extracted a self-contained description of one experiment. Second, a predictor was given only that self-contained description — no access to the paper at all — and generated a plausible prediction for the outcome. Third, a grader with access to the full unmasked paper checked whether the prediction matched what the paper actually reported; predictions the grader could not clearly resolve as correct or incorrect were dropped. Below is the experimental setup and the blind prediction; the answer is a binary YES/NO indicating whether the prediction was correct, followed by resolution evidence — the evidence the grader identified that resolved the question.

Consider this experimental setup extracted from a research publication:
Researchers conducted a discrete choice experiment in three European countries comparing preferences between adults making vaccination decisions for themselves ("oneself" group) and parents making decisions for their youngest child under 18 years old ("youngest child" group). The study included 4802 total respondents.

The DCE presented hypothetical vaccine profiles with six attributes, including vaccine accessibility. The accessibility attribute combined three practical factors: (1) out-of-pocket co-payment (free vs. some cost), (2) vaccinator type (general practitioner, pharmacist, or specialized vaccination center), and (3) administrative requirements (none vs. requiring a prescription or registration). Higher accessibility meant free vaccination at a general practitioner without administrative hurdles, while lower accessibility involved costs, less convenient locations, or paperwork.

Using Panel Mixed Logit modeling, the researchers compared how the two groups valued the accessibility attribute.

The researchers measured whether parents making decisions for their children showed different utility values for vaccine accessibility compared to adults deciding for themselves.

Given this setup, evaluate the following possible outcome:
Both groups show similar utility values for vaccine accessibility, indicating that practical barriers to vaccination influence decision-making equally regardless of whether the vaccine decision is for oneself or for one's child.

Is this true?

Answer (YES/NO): NO